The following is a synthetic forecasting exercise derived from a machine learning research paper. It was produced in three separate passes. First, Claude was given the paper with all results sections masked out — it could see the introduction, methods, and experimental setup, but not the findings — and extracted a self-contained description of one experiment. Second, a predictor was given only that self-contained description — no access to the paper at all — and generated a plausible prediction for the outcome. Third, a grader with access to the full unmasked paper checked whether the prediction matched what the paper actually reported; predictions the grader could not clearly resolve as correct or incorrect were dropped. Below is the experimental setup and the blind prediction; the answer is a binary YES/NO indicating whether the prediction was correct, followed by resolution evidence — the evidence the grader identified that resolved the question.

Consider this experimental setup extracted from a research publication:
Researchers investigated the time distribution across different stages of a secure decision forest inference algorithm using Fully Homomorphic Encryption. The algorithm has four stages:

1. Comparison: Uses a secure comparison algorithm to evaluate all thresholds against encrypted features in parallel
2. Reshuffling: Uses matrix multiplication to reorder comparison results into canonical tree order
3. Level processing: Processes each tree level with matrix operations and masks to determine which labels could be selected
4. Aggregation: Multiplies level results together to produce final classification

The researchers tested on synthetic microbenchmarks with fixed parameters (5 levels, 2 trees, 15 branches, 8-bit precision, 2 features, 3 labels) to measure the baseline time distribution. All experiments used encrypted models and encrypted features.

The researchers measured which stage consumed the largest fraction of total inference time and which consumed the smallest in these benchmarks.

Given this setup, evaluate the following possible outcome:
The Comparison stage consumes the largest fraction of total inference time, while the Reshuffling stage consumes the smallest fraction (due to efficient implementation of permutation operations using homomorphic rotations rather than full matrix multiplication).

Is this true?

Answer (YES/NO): NO